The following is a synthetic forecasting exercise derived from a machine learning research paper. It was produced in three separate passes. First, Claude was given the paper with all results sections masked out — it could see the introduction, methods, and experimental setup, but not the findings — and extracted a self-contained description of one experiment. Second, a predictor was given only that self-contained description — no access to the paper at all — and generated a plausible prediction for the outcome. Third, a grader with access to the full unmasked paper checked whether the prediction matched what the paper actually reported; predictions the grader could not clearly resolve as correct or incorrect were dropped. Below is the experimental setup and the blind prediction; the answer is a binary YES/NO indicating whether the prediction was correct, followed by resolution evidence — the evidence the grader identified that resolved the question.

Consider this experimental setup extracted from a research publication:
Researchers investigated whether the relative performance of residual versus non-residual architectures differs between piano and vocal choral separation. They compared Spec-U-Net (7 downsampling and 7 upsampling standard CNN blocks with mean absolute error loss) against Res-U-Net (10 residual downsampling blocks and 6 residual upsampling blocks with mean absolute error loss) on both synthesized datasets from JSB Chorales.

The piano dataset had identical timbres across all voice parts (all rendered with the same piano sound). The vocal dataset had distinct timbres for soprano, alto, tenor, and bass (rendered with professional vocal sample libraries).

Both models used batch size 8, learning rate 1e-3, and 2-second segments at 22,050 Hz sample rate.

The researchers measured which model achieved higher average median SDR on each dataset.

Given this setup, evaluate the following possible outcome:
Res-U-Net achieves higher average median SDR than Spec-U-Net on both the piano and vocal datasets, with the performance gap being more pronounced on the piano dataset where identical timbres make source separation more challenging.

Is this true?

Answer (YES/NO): NO